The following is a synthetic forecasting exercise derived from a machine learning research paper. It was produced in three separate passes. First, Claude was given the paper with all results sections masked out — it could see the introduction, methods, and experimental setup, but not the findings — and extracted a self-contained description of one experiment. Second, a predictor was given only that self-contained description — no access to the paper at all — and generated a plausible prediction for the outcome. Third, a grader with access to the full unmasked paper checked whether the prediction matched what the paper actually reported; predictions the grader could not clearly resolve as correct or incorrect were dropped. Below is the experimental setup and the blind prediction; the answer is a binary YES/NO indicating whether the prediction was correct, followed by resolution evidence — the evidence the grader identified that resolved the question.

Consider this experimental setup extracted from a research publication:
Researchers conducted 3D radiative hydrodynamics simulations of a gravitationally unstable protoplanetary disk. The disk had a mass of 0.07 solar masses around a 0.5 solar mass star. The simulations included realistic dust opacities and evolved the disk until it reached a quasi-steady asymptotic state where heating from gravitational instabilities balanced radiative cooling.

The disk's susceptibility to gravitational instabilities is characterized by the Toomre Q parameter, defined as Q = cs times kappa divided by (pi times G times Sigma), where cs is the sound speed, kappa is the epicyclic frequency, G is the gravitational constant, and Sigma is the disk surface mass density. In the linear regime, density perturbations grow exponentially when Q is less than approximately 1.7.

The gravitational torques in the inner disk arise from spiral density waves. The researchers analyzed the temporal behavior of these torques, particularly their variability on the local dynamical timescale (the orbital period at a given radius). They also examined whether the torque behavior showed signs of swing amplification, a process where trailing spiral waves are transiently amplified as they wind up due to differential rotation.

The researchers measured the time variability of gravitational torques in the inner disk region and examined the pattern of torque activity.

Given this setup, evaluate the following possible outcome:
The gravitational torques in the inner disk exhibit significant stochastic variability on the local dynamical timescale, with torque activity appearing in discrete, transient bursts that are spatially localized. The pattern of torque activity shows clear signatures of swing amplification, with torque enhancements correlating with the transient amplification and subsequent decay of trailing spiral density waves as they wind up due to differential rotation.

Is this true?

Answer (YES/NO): NO